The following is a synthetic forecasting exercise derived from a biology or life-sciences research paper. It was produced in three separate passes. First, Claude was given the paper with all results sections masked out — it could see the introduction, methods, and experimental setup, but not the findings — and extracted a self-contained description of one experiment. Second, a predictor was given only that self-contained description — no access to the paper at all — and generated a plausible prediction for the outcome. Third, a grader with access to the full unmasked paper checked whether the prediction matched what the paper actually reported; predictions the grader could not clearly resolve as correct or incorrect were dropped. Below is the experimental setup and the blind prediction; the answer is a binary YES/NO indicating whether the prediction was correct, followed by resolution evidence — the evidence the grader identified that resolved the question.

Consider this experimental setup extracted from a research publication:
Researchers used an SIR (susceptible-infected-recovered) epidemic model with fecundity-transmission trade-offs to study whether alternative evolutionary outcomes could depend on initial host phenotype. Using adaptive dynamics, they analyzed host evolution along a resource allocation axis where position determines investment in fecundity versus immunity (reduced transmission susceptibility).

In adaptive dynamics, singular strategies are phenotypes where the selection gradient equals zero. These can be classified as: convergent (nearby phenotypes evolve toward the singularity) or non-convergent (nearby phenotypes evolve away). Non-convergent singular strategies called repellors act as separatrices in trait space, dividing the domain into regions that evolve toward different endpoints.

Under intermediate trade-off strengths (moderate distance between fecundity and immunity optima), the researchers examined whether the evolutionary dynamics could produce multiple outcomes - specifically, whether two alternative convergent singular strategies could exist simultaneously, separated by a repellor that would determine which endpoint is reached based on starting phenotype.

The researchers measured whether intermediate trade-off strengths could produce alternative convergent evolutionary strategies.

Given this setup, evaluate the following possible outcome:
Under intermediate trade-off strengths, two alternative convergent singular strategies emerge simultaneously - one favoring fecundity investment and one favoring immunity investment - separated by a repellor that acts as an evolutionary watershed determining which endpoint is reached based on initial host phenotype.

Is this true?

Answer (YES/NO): YES